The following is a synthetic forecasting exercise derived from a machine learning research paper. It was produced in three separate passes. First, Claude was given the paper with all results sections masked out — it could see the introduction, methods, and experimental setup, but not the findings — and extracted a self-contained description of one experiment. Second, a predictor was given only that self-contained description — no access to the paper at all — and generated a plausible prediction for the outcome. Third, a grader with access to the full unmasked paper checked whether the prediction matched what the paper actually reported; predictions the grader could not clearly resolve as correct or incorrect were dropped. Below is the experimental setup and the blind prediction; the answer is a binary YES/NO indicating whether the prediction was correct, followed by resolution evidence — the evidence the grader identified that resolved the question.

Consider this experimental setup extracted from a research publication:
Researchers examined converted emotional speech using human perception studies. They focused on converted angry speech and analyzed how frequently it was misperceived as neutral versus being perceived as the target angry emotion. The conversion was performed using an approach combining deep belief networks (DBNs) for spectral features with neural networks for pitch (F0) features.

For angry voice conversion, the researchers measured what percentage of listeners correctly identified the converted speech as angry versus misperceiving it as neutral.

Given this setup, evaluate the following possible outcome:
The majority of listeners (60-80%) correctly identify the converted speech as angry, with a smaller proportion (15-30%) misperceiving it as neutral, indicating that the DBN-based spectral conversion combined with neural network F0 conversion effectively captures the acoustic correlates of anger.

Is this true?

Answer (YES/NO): NO